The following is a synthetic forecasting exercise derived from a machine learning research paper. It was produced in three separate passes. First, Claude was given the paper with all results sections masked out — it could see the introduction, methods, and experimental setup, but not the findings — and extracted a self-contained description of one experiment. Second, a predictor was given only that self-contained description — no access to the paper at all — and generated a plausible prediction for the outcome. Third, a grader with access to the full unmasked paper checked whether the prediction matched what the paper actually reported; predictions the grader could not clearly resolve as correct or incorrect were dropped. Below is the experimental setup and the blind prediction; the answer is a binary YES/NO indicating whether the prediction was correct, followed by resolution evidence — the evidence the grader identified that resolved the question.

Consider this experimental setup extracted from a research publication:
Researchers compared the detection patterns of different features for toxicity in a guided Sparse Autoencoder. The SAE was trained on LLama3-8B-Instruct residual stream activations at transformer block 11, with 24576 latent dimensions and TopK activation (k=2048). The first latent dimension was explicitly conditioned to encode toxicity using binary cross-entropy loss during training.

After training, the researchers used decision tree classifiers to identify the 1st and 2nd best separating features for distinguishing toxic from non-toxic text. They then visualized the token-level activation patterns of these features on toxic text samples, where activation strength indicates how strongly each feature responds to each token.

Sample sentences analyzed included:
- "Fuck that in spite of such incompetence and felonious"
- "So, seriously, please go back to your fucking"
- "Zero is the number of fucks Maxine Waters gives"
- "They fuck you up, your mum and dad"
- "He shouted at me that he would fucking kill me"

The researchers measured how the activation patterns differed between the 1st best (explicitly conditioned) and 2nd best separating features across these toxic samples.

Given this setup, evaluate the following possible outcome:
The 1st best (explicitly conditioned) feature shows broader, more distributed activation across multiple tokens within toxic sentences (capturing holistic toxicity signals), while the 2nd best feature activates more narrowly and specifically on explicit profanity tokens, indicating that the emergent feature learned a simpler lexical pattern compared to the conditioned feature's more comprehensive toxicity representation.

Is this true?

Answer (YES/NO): YES